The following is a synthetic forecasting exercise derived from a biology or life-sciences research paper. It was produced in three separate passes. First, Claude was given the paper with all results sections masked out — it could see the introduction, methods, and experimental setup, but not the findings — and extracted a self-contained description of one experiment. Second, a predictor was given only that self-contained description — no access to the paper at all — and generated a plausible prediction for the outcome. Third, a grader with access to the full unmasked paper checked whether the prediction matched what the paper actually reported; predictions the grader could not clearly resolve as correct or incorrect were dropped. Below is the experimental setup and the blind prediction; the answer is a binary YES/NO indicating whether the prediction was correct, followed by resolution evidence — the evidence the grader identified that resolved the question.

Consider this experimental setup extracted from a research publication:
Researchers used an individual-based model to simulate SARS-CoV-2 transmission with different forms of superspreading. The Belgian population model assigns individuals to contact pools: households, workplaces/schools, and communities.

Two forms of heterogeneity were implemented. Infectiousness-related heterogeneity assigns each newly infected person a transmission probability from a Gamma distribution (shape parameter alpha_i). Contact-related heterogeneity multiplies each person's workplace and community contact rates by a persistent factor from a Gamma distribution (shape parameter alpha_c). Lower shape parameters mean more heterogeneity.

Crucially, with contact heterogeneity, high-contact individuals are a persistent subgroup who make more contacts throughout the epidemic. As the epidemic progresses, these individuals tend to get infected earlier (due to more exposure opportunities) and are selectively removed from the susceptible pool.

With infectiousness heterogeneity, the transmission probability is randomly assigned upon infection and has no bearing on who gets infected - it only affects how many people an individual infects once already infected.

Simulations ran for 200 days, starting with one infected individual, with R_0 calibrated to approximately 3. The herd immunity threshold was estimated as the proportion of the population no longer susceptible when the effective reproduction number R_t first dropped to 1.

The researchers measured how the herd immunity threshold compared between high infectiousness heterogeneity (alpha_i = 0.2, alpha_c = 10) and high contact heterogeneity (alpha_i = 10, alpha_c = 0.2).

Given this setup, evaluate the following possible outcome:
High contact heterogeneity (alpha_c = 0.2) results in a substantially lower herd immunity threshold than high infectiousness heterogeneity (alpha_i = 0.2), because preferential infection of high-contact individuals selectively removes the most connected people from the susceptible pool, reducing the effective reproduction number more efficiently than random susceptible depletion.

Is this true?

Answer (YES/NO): NO